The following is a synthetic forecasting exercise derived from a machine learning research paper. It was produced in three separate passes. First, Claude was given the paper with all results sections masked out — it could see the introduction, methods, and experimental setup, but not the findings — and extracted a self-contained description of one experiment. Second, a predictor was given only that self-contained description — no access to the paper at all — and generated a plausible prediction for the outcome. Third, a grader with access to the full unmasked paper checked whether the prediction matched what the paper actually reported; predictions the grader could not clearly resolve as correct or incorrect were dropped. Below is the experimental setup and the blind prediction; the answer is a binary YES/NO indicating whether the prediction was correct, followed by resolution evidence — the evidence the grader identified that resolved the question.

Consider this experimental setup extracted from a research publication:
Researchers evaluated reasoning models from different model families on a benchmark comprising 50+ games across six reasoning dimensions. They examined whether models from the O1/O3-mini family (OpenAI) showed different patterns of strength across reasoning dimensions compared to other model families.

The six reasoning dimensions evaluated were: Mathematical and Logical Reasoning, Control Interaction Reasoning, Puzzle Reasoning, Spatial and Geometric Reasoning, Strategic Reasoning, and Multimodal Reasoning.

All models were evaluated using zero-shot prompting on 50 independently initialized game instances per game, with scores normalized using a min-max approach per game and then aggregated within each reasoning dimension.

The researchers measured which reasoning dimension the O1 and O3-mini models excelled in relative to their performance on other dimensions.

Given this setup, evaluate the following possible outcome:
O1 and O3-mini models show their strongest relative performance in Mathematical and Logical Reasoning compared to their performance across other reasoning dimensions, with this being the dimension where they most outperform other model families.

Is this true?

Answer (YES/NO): NO